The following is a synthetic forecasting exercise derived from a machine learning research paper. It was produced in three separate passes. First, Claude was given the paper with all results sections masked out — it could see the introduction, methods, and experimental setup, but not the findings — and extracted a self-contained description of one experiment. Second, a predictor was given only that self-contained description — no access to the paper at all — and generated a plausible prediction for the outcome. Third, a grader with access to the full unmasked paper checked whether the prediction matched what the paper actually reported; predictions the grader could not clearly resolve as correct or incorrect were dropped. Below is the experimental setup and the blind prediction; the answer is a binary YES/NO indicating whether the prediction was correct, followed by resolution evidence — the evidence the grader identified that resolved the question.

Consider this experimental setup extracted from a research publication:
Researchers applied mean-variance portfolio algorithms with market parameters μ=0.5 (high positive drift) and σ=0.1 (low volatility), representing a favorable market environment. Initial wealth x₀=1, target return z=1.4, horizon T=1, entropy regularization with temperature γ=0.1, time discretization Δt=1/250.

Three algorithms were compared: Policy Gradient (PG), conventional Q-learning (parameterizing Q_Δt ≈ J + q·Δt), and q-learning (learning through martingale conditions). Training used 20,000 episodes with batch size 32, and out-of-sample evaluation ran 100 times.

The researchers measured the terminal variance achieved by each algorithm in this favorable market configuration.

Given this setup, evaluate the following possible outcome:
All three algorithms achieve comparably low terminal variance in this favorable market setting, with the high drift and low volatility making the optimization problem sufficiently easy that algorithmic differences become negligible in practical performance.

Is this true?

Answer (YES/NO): YES